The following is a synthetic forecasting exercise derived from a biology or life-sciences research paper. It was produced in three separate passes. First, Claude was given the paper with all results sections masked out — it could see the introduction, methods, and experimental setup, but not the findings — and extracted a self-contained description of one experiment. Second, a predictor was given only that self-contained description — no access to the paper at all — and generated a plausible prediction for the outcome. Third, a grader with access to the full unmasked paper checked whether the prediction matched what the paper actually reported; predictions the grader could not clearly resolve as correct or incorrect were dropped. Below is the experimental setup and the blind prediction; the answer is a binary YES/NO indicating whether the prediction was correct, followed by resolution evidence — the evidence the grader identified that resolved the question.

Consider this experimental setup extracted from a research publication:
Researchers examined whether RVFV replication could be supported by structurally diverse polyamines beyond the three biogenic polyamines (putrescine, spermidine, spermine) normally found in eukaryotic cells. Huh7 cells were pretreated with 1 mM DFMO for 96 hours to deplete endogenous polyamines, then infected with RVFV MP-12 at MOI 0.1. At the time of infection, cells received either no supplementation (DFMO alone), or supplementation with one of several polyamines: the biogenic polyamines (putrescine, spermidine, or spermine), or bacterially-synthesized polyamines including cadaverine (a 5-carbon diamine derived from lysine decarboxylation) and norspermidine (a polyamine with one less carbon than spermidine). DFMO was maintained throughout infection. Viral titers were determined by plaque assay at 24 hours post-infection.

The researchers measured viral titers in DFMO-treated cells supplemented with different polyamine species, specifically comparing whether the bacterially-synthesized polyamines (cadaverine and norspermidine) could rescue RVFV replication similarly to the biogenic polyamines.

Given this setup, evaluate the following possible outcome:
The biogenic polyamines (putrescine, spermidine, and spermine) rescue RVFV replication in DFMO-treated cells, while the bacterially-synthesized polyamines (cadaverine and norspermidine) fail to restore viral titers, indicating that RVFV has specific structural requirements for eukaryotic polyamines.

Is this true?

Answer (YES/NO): NO